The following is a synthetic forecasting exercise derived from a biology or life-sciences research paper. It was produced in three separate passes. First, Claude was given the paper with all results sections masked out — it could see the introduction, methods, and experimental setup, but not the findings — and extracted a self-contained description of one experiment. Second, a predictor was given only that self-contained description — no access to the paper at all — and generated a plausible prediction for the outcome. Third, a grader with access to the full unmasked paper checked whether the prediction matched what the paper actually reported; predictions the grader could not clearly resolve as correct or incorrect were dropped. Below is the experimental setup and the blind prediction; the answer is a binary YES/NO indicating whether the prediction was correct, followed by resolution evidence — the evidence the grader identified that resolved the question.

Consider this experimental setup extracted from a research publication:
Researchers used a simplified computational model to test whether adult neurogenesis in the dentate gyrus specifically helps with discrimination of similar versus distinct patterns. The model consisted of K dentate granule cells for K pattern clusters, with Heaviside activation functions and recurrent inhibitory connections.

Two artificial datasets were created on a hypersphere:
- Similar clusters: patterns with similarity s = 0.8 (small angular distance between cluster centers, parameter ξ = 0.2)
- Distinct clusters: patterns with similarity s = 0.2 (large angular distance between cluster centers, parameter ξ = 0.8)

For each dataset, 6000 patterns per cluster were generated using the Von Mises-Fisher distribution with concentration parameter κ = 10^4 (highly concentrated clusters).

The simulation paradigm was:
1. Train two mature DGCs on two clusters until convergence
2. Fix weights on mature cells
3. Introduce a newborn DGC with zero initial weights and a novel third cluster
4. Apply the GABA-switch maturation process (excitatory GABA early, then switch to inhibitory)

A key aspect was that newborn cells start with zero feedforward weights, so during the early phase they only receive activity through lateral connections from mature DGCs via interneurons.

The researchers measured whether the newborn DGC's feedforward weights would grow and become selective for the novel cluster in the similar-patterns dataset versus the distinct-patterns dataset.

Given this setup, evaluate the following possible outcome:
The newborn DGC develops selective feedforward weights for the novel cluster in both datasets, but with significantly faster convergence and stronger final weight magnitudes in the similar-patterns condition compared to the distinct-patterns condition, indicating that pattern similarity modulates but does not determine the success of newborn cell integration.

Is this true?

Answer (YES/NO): NO